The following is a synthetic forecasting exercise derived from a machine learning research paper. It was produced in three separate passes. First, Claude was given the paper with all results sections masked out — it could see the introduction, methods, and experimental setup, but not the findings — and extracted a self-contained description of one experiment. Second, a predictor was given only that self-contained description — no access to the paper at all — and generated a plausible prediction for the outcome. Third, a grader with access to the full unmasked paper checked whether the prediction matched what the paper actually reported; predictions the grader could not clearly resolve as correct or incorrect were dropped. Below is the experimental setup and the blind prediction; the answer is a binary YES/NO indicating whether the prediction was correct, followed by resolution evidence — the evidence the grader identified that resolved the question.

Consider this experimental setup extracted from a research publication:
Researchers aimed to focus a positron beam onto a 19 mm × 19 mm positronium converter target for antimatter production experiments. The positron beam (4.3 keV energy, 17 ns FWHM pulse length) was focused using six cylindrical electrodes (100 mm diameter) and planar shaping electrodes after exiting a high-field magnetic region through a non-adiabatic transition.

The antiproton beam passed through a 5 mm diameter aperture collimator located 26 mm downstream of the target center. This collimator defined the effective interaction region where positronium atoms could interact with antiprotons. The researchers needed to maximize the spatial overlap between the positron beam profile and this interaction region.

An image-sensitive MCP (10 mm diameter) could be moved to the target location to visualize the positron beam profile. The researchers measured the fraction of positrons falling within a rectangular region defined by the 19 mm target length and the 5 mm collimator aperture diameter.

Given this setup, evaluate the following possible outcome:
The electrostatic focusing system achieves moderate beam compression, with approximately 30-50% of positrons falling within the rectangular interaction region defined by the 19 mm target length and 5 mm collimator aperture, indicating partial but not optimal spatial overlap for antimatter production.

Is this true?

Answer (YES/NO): NO